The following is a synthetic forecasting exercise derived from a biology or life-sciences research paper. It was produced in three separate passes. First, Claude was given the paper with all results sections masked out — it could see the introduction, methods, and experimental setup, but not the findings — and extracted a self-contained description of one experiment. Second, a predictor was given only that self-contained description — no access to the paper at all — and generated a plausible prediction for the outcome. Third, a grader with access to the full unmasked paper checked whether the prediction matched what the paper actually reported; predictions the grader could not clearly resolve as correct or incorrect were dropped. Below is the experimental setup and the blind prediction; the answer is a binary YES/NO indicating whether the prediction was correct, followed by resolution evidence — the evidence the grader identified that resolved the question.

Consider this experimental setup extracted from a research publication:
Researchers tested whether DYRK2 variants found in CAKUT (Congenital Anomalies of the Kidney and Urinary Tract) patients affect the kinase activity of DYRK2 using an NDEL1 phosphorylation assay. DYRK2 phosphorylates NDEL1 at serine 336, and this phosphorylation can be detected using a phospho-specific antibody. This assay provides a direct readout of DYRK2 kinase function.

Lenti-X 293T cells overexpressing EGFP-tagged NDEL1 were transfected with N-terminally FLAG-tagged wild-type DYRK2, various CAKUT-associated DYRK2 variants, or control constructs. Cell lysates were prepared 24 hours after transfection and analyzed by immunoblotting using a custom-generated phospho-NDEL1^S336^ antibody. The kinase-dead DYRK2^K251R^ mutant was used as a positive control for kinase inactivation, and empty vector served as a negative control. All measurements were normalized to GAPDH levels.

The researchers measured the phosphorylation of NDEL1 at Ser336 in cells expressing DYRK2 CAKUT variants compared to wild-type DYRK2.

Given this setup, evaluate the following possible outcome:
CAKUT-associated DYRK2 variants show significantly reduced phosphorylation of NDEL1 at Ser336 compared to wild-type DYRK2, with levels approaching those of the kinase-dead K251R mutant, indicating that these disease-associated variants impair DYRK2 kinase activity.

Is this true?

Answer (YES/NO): NO